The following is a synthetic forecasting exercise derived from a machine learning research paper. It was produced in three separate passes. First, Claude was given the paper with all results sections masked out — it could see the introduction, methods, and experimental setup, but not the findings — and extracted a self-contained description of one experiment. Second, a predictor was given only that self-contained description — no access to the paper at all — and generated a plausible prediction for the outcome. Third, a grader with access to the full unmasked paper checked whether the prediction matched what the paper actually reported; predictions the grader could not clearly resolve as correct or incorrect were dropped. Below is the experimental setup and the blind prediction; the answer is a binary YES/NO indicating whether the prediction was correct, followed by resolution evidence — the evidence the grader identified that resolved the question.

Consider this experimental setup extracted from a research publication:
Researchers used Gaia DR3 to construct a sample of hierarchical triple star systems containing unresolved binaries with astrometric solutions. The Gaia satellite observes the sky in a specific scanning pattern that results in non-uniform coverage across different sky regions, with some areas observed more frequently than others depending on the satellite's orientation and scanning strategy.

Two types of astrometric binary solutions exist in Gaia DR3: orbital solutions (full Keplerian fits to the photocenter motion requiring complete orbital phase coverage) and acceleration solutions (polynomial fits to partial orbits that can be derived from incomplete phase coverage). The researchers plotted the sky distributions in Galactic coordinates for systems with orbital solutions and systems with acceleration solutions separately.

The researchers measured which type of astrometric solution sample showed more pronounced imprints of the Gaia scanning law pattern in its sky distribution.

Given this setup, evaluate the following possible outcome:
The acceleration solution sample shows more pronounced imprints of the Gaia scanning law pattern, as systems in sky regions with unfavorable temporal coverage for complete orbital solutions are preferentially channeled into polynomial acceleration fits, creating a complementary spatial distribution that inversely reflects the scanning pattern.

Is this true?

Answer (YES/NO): NO